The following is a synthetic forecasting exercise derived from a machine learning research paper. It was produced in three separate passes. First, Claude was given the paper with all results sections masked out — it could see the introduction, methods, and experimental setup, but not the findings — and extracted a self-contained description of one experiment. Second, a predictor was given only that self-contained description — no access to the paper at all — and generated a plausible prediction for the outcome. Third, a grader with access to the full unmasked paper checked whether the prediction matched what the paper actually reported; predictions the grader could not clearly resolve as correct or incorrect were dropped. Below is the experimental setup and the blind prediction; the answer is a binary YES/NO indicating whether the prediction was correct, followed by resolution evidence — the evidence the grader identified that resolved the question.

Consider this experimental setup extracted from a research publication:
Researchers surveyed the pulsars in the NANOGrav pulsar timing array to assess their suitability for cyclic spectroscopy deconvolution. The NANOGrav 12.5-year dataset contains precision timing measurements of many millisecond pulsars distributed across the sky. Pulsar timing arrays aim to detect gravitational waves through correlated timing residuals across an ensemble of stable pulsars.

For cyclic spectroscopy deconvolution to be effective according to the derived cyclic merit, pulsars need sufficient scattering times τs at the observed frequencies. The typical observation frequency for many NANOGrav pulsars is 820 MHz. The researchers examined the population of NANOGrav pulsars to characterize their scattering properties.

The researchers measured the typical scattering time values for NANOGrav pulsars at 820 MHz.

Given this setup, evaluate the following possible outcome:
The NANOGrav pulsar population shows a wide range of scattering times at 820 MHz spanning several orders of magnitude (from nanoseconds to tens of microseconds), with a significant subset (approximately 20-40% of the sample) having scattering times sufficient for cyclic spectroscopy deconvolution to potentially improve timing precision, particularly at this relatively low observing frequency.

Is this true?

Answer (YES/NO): NO